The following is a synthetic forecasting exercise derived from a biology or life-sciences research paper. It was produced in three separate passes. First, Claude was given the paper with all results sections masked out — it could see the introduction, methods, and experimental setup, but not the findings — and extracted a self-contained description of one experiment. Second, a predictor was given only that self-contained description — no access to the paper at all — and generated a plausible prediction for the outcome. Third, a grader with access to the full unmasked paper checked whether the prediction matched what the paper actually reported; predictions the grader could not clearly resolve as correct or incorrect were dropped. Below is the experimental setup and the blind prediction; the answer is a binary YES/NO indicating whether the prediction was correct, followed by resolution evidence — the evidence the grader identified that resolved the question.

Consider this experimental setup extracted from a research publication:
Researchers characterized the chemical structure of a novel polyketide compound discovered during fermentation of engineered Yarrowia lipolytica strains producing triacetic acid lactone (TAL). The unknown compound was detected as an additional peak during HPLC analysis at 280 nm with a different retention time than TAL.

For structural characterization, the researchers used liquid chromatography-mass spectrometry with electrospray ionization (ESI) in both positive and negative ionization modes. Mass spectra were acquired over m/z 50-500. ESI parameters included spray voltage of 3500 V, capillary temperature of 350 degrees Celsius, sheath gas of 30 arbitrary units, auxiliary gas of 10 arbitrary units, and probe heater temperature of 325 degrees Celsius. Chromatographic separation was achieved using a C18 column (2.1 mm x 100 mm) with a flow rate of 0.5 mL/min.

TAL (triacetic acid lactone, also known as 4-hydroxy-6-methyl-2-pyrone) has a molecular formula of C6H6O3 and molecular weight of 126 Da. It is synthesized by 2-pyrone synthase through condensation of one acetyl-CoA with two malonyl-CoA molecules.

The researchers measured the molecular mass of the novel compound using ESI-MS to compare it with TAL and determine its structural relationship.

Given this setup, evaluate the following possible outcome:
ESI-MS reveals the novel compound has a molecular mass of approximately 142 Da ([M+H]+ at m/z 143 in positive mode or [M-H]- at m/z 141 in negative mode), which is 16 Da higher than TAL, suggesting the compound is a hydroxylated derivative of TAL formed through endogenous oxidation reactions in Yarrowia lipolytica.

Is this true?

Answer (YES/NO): NO